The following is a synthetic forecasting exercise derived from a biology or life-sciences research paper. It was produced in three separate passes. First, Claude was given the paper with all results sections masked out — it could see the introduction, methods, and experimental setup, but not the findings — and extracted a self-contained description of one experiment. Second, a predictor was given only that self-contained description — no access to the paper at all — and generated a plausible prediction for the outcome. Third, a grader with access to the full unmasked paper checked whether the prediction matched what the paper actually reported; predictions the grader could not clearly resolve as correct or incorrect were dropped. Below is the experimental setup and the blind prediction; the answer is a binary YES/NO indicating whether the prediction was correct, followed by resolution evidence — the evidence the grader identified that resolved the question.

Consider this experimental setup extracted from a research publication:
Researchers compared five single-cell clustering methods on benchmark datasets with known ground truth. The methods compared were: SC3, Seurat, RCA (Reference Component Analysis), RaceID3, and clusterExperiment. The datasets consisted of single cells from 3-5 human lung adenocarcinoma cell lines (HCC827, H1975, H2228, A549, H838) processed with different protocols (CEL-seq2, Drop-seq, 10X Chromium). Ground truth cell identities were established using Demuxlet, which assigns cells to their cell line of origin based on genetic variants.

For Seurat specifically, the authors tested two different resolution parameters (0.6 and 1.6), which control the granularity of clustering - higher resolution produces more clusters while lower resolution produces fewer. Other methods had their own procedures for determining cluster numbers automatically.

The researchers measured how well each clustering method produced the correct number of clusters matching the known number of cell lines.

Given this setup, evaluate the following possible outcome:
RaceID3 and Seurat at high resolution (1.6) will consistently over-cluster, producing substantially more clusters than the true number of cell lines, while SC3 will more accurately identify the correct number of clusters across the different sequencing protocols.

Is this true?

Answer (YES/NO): NO